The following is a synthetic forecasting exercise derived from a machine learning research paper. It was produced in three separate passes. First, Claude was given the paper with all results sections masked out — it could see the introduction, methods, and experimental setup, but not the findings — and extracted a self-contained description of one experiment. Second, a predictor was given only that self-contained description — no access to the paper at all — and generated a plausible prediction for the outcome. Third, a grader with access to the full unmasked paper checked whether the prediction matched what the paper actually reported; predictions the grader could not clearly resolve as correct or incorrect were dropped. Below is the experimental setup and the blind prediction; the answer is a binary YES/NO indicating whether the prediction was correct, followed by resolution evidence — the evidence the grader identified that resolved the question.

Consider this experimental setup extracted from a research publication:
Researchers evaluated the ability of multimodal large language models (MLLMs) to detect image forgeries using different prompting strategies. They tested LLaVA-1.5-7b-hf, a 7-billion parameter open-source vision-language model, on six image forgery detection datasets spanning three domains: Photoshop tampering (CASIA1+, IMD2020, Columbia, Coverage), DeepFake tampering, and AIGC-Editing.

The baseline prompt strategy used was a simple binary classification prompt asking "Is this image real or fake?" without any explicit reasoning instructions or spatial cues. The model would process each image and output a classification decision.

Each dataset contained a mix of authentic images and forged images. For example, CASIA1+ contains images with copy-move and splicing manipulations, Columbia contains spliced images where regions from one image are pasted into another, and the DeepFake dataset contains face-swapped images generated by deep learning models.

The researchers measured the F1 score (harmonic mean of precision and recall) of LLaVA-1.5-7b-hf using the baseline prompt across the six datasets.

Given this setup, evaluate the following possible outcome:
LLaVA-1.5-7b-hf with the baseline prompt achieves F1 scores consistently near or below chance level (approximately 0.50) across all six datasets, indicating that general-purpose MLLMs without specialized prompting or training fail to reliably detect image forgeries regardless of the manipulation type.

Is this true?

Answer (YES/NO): NO